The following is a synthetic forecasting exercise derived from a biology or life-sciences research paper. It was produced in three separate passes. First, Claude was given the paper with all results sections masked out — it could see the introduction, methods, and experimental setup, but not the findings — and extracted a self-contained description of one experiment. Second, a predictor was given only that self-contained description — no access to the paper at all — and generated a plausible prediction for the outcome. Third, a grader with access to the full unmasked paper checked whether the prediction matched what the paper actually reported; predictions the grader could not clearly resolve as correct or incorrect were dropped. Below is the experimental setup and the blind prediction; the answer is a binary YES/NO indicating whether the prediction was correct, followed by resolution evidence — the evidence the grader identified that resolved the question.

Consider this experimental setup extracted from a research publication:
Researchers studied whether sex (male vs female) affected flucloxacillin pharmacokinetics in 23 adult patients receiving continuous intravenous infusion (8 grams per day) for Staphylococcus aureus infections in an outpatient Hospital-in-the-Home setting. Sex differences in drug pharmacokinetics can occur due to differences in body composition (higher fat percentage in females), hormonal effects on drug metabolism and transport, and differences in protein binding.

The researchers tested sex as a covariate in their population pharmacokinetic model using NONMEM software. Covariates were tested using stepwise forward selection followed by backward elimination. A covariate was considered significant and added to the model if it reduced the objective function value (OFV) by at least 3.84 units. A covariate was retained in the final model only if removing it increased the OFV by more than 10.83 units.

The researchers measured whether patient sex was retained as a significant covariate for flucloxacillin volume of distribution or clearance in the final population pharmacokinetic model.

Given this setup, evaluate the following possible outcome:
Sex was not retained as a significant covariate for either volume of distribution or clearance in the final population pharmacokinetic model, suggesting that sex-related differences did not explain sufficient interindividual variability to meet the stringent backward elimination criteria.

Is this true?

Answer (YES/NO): YES